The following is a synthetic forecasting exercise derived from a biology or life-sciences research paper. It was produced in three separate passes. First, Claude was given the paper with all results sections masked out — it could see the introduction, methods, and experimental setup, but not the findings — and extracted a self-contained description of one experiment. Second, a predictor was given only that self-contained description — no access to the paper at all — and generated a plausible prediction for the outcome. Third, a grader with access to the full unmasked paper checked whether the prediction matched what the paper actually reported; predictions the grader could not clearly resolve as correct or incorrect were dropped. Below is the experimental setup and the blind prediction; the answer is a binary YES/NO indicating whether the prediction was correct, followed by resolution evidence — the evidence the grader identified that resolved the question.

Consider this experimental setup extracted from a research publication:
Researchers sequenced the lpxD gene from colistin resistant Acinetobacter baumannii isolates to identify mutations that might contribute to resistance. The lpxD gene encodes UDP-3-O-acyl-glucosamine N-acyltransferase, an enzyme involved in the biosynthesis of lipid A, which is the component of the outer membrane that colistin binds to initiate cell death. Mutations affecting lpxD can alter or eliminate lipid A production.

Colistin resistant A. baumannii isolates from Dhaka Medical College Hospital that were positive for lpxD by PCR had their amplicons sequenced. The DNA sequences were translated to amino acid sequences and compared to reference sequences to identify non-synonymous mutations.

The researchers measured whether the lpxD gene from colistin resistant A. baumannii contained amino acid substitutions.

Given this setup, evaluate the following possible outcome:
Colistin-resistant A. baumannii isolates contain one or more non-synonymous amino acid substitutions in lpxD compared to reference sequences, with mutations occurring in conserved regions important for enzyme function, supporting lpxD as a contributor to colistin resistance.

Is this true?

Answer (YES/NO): NO